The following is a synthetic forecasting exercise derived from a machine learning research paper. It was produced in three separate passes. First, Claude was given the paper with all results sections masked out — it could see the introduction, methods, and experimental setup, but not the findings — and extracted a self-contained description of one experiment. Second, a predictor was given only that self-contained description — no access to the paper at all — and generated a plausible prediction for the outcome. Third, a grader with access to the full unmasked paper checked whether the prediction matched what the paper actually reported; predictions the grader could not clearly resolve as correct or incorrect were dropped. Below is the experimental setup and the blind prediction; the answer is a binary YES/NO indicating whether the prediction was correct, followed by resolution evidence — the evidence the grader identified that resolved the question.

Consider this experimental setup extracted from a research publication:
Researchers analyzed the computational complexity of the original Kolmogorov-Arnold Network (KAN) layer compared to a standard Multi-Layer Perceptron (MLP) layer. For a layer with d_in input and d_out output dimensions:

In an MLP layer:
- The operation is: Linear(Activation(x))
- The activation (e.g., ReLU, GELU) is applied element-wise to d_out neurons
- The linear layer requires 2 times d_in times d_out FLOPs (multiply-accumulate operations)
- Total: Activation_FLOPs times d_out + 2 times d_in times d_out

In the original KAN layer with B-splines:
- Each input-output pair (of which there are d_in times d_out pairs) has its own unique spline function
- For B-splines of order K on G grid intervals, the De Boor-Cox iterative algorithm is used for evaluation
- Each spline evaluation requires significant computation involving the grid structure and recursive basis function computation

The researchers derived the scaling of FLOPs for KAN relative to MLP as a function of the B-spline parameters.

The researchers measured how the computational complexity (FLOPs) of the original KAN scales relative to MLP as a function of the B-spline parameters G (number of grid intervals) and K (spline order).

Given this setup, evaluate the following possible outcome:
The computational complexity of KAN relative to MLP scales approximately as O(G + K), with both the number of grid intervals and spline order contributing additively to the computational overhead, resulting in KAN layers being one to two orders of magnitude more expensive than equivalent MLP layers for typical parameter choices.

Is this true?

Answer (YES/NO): NO